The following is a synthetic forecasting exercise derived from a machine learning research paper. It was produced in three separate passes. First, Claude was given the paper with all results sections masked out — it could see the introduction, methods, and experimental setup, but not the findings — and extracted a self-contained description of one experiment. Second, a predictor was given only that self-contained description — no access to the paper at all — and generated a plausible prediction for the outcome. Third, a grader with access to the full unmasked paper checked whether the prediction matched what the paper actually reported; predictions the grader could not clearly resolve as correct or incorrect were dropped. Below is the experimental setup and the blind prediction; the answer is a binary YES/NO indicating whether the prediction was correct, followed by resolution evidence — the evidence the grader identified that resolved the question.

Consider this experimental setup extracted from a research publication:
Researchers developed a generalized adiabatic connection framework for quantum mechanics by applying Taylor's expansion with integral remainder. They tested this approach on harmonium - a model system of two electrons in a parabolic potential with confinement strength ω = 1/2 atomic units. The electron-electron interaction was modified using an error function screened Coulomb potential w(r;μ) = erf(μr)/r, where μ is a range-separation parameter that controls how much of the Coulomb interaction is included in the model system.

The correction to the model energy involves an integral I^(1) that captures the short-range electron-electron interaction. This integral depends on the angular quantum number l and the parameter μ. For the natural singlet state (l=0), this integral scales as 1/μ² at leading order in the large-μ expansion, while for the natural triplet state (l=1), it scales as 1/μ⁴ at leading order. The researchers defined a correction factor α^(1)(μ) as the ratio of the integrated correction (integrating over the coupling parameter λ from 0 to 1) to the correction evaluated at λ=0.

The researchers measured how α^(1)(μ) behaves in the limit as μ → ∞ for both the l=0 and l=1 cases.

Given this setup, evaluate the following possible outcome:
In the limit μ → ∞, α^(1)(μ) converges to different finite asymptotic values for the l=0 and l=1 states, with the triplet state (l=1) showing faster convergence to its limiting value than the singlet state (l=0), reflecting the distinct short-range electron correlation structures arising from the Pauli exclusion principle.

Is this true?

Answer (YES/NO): NO